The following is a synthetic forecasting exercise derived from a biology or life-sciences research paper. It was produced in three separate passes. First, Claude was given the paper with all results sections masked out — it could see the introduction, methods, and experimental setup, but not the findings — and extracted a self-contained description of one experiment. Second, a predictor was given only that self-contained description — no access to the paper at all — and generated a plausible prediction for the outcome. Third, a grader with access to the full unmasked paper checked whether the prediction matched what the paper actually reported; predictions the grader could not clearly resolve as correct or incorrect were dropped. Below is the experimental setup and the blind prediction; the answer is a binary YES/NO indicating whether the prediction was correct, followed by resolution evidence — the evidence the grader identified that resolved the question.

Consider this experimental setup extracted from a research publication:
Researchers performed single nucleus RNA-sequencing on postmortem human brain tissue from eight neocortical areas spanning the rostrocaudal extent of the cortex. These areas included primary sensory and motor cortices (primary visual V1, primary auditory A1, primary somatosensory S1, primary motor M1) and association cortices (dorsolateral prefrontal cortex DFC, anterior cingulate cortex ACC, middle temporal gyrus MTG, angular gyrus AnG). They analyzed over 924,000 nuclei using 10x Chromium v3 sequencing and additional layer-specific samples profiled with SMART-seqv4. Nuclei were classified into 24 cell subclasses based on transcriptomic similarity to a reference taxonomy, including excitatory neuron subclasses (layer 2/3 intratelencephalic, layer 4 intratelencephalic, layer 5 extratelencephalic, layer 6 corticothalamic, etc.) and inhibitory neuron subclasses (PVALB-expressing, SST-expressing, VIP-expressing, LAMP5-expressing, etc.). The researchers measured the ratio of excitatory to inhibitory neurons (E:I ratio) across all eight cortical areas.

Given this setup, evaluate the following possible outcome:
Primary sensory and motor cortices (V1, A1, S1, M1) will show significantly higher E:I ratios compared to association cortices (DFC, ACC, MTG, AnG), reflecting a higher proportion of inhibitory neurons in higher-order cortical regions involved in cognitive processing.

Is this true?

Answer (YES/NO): NO